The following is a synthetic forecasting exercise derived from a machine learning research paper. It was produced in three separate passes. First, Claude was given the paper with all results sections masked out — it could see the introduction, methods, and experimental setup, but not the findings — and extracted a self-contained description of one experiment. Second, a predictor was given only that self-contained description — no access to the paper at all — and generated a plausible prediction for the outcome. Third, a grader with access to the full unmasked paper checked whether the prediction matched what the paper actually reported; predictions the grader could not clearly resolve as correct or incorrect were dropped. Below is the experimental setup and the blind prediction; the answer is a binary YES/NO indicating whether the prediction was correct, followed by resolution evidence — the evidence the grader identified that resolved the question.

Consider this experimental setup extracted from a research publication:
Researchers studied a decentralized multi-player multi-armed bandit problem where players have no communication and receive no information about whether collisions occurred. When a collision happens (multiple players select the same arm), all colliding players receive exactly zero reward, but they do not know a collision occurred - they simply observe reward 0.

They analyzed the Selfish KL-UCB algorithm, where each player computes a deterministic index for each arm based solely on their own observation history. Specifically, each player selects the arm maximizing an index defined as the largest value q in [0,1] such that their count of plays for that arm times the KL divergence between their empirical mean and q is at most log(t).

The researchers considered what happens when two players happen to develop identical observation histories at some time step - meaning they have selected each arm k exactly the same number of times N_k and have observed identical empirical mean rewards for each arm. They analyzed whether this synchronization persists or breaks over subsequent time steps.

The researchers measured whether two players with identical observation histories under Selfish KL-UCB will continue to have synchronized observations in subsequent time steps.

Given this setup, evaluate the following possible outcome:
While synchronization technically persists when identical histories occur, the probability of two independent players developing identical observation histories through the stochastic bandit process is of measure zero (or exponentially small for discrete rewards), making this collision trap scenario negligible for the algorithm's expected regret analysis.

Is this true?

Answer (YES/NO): NO